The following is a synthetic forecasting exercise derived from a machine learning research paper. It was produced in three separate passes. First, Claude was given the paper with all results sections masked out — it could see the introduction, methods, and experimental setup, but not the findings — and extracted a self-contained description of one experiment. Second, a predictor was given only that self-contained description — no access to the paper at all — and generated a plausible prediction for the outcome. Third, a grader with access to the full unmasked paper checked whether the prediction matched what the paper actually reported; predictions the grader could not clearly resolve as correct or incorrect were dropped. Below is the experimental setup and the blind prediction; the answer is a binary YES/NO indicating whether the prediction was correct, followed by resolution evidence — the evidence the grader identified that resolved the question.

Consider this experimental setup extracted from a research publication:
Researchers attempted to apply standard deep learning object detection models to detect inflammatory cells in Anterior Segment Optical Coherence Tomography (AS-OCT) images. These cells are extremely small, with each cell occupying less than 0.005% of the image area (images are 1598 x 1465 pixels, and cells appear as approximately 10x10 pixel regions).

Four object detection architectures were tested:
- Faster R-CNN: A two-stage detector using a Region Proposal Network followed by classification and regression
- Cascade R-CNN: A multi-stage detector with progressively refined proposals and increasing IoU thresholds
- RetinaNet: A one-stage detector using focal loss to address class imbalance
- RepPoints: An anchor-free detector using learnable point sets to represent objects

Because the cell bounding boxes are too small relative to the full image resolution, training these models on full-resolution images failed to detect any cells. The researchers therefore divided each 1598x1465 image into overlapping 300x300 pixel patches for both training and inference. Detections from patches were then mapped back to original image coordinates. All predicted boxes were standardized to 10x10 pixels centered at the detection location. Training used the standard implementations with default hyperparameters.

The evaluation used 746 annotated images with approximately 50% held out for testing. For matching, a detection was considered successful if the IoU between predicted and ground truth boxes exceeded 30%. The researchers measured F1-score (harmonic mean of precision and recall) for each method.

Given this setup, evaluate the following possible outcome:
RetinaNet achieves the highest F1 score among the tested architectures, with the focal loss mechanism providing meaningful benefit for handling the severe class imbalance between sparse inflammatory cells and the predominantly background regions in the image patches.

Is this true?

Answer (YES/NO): YES